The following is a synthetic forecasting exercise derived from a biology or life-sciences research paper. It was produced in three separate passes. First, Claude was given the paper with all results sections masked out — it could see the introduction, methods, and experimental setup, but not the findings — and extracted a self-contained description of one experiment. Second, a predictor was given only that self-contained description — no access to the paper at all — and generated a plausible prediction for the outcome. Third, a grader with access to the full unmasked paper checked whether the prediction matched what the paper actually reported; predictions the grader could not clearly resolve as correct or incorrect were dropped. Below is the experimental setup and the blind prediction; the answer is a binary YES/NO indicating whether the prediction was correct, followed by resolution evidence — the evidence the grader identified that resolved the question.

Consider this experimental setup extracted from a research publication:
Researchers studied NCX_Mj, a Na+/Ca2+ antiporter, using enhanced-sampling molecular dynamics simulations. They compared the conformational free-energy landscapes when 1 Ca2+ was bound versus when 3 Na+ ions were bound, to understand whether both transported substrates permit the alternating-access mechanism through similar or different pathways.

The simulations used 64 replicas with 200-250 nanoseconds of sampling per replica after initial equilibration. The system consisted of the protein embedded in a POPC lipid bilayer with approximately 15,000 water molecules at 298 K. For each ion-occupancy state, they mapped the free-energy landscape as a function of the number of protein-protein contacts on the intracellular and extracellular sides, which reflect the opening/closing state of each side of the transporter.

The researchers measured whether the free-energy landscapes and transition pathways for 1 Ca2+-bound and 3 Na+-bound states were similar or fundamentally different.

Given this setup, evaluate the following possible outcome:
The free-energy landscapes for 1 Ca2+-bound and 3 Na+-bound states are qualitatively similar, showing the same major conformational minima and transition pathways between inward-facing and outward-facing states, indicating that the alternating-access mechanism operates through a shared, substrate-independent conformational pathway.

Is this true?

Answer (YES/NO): YES